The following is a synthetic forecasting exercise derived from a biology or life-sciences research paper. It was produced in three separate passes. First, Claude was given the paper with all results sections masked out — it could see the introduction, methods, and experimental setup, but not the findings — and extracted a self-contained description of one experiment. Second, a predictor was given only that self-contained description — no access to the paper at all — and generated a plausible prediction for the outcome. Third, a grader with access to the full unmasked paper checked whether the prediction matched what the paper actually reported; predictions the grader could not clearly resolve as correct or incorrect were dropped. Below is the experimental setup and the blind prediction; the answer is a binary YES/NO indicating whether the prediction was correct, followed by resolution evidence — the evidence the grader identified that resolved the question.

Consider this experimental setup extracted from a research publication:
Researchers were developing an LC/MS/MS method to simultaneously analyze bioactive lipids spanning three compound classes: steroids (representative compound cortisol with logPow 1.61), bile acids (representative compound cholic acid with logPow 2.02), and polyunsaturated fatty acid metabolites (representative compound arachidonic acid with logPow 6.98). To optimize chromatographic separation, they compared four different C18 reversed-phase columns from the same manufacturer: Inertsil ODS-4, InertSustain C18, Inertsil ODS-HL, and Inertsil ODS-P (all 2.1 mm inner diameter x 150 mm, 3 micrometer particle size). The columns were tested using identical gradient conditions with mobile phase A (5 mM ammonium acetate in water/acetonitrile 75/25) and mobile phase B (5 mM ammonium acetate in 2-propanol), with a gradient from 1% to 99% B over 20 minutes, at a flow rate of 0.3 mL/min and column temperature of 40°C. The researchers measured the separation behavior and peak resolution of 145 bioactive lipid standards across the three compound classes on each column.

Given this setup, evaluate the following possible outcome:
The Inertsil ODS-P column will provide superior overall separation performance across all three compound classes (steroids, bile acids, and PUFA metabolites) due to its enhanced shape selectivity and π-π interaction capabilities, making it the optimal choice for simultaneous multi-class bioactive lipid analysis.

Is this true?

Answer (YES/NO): NO